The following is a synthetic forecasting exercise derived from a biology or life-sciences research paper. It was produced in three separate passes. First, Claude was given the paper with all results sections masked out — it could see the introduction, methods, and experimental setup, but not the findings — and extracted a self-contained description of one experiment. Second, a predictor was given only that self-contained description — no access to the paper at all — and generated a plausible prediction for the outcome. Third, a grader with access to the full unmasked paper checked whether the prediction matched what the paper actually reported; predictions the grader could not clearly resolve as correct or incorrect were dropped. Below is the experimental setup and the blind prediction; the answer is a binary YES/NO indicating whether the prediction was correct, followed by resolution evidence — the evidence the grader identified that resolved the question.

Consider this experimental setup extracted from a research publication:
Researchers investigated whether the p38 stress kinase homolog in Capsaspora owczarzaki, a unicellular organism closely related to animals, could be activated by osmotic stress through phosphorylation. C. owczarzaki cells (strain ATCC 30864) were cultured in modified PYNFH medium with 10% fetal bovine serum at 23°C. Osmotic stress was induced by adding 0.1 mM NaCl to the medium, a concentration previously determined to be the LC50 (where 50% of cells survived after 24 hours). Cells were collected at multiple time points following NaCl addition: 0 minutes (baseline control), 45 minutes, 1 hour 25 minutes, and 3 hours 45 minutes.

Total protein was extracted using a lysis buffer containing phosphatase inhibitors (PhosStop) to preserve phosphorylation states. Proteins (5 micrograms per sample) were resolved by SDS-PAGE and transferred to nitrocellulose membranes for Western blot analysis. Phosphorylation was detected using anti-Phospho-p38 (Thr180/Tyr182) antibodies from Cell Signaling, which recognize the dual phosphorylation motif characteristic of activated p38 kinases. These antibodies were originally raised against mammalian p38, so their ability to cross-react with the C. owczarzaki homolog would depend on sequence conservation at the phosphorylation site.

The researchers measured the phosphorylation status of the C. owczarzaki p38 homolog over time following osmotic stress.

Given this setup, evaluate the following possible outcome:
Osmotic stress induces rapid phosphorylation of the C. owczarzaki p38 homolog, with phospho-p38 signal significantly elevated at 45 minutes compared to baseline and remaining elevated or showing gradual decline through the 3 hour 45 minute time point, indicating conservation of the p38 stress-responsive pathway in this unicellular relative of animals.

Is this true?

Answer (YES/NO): NO